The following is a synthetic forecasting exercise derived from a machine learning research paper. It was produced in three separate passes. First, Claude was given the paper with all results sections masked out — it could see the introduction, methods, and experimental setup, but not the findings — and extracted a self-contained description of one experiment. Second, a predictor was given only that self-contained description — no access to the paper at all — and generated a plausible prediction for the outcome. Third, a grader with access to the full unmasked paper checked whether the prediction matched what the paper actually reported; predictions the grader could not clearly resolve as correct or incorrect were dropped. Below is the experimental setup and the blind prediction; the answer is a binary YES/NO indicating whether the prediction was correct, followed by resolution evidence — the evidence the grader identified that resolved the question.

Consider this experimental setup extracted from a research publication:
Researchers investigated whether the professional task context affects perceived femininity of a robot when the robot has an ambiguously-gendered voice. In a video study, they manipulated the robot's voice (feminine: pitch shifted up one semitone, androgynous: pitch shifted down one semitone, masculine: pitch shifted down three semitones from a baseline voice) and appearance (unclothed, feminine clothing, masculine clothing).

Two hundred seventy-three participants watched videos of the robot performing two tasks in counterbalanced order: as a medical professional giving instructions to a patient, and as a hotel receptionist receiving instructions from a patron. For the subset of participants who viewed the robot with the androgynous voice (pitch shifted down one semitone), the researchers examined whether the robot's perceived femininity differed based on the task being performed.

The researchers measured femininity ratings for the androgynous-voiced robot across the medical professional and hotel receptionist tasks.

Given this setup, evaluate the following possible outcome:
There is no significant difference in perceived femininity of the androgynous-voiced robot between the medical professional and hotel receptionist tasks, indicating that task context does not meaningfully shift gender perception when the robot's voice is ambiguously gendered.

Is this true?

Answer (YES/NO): NO